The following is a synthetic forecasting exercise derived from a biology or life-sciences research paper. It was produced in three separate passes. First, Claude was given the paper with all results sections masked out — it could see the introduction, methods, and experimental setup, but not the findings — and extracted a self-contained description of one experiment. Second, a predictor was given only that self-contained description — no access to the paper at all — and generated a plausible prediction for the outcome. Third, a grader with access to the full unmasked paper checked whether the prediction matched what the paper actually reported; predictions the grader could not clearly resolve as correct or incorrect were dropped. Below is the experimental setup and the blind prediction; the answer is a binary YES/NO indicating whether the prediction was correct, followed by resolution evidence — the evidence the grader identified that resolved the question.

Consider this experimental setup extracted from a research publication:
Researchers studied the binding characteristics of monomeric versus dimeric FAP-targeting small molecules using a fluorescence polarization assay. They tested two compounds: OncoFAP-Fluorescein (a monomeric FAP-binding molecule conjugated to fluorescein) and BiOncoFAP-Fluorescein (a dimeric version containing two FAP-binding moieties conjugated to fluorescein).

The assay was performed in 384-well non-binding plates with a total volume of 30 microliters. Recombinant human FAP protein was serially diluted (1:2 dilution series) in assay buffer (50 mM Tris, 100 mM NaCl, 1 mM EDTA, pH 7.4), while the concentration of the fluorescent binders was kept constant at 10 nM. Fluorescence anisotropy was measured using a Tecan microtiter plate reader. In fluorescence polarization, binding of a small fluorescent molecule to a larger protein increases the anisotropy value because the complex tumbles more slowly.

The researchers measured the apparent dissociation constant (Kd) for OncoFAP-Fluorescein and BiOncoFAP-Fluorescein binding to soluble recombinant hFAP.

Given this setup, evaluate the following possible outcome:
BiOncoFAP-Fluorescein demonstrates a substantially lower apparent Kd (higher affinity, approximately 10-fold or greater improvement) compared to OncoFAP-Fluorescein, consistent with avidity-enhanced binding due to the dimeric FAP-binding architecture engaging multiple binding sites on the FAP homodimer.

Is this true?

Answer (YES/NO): NO